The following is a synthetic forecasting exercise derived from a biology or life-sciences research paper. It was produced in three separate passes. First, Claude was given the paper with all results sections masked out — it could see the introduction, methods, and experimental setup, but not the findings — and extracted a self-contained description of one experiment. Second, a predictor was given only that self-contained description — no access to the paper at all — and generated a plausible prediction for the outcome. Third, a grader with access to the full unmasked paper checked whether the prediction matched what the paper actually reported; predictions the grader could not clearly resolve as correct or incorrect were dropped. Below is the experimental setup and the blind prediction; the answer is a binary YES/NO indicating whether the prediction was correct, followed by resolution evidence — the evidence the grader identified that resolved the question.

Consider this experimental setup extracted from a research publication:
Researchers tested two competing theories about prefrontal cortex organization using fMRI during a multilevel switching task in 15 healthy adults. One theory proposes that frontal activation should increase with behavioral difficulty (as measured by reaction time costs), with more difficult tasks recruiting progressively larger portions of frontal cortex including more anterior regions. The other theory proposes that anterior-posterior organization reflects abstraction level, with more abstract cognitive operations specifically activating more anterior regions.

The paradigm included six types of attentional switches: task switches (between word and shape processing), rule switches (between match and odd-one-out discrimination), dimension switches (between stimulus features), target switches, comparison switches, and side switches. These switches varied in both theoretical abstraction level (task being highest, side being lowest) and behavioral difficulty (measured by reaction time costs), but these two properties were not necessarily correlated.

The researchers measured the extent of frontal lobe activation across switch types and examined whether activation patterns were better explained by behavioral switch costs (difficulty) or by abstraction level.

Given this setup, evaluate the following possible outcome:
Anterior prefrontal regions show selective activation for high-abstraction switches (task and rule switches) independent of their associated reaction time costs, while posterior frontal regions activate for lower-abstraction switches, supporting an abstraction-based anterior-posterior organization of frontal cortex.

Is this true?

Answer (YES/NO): NO